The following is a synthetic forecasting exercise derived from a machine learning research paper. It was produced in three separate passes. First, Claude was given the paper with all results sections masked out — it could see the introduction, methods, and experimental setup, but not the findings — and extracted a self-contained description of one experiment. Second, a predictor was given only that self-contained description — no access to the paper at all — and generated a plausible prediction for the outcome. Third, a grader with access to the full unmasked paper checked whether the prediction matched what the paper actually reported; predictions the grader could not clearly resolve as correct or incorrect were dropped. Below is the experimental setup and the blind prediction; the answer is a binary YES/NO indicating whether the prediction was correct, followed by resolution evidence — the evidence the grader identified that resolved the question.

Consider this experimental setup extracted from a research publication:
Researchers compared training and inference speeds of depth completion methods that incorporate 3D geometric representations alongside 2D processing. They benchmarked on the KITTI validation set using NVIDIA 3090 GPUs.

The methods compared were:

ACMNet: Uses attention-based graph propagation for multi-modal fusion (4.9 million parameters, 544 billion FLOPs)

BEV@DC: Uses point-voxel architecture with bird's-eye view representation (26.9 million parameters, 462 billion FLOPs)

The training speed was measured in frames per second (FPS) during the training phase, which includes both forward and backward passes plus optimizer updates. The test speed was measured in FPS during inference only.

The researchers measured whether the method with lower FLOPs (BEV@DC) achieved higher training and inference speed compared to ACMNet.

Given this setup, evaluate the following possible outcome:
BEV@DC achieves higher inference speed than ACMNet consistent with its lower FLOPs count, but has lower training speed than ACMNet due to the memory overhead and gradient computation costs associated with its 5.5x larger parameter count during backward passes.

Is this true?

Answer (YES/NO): NO